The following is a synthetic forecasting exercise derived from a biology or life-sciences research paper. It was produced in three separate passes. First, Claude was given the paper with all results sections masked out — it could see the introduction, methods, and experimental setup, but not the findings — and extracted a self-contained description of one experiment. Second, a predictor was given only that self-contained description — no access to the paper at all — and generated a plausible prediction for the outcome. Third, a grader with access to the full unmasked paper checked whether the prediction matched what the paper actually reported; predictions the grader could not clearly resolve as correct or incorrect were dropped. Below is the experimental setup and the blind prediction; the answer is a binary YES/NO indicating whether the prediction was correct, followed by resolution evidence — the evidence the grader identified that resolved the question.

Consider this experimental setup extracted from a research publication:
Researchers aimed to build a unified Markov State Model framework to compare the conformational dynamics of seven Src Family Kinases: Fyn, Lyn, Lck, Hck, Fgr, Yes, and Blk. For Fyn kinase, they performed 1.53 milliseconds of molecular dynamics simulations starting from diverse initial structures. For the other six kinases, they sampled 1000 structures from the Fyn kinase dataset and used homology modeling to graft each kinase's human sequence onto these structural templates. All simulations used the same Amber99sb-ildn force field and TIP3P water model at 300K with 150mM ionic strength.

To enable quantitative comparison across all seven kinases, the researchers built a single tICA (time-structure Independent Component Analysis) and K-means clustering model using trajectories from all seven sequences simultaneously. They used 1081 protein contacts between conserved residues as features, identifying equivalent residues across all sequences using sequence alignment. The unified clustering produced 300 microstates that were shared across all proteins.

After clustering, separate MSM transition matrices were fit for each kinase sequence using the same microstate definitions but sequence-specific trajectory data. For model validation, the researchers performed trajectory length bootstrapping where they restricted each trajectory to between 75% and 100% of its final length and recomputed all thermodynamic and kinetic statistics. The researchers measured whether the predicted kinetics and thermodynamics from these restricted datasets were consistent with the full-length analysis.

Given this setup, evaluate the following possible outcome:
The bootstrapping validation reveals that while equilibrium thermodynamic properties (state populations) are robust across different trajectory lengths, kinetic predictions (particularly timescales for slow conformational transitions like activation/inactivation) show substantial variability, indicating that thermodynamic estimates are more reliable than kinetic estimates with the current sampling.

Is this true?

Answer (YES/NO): NO